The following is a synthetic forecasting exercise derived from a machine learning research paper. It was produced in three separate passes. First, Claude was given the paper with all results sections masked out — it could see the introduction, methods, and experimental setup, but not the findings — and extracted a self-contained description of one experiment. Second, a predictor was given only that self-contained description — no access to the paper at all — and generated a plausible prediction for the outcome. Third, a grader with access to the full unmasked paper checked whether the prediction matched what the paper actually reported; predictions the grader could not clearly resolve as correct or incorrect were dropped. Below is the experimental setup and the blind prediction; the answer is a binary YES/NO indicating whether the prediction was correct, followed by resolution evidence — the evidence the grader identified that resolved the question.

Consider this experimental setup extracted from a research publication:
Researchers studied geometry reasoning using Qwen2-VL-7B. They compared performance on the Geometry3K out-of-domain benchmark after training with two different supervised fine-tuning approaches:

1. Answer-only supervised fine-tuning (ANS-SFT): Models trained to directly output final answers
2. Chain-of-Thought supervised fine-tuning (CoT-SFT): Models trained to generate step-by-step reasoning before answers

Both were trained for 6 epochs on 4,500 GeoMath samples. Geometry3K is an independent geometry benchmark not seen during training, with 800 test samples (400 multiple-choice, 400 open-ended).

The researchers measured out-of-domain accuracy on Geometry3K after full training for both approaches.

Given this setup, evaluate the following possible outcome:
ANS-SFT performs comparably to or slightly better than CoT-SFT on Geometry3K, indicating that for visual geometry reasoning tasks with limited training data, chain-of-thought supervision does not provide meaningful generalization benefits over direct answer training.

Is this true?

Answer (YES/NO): NO